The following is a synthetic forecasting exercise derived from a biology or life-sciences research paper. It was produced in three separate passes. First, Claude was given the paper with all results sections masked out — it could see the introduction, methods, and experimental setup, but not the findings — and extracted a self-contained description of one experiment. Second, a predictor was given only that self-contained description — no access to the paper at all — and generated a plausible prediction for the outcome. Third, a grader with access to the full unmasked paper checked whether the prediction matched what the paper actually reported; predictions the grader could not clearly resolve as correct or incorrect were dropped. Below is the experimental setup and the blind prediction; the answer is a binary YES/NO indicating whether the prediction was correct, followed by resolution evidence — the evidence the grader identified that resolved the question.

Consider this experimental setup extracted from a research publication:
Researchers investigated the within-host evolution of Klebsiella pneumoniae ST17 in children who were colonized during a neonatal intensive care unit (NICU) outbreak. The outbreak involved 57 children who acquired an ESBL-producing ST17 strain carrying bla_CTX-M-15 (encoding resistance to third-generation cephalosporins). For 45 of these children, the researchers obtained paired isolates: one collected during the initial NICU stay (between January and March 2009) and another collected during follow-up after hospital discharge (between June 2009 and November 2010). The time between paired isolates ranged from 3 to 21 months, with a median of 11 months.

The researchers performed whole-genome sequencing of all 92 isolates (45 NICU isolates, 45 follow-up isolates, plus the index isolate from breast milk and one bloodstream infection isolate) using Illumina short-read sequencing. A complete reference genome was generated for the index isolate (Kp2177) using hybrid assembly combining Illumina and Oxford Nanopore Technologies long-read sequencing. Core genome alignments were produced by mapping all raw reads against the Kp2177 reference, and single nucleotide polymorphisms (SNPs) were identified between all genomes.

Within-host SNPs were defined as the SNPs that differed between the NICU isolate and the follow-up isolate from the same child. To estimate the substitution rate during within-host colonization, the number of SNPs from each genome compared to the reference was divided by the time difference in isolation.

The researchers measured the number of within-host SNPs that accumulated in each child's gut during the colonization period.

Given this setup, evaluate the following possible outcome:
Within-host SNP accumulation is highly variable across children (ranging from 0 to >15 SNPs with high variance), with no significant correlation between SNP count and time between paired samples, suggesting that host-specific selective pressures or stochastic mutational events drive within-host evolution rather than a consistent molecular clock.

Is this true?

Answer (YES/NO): NO